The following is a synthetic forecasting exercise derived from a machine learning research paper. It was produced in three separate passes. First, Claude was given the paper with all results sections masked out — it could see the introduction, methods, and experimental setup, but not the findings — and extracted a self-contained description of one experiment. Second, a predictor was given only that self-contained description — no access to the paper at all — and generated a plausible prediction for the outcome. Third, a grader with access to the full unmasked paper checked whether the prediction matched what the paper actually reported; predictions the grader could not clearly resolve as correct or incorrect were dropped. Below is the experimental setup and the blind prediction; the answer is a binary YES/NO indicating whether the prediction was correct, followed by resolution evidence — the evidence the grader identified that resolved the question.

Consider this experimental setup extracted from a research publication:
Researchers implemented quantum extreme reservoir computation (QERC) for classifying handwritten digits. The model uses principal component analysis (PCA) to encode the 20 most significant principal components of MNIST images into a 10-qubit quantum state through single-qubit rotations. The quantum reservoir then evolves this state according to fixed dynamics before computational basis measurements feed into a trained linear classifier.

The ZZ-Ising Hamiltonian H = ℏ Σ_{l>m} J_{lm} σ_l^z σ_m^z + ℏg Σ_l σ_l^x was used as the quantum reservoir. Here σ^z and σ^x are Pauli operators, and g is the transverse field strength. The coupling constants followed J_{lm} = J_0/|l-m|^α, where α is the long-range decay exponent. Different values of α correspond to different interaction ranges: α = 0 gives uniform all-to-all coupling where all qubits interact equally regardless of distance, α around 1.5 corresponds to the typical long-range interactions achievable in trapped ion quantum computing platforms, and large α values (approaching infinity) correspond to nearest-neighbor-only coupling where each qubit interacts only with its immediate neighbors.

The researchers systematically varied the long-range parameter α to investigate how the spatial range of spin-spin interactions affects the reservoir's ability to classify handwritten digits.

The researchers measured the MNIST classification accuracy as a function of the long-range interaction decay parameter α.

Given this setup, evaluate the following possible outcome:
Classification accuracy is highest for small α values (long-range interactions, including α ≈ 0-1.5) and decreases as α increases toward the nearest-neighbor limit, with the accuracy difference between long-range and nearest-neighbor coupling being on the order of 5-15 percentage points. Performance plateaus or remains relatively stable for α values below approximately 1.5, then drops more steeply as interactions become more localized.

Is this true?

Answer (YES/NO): NO